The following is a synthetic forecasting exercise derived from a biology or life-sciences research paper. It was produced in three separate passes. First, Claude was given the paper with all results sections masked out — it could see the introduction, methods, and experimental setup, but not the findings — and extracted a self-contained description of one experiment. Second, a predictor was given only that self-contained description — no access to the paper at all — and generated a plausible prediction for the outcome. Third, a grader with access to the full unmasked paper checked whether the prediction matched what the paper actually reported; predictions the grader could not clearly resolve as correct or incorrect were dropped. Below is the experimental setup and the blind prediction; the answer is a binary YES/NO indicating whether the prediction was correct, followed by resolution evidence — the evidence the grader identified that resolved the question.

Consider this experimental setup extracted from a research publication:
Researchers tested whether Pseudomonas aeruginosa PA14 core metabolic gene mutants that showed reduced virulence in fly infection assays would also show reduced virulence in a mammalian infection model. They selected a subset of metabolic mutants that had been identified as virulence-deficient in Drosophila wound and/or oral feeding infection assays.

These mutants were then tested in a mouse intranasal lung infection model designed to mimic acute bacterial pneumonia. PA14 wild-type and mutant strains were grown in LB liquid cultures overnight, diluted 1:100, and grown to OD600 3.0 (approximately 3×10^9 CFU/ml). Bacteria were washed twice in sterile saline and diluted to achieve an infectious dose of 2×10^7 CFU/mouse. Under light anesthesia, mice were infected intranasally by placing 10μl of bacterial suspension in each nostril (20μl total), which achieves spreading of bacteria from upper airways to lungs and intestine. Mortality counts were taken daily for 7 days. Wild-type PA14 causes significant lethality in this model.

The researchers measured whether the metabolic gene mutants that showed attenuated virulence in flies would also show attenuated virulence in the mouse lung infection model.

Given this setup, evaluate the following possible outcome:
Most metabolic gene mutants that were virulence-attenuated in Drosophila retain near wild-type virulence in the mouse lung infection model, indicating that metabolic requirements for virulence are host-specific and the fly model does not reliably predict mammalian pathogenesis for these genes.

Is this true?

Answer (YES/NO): NO